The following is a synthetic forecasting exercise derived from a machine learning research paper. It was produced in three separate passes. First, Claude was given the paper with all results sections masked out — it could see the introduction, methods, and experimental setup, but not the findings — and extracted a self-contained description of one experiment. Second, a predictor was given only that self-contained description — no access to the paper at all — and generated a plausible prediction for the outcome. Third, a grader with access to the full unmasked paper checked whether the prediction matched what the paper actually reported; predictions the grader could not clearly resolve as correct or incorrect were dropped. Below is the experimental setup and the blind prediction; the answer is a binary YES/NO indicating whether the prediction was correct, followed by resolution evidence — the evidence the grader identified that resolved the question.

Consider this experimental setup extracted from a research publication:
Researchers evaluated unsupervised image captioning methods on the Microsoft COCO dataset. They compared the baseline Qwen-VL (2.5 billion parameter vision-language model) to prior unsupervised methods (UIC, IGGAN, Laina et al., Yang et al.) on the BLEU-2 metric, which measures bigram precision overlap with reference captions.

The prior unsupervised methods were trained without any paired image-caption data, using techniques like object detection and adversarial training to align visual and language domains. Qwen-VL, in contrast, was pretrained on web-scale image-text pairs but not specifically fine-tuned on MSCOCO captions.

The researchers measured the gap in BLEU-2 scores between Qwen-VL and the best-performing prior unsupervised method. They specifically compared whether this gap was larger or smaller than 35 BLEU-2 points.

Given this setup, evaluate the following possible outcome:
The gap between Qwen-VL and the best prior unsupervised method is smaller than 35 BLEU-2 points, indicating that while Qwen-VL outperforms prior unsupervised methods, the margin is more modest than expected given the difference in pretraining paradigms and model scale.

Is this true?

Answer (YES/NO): NO